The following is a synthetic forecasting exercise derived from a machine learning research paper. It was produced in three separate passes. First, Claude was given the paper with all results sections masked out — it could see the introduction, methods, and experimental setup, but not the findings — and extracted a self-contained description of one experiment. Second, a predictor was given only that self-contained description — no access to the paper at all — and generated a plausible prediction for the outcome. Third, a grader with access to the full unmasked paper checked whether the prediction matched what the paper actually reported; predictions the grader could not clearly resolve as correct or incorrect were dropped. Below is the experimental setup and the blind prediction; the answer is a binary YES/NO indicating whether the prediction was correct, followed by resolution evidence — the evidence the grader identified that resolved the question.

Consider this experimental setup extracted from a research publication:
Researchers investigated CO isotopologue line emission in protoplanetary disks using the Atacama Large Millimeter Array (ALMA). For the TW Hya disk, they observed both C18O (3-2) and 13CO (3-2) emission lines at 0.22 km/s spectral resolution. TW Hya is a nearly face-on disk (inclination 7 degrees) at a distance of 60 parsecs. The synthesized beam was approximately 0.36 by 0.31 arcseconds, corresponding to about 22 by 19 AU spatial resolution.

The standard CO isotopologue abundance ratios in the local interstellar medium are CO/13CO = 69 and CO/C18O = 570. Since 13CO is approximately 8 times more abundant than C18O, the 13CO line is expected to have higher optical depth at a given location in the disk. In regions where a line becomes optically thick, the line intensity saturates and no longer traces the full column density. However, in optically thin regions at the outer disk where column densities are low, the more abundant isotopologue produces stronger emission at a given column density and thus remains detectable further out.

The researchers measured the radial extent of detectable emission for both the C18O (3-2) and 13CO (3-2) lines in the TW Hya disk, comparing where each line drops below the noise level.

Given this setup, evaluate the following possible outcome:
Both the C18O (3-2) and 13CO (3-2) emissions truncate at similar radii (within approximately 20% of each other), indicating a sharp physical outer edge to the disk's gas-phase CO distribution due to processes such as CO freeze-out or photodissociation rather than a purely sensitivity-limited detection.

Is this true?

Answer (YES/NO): NO